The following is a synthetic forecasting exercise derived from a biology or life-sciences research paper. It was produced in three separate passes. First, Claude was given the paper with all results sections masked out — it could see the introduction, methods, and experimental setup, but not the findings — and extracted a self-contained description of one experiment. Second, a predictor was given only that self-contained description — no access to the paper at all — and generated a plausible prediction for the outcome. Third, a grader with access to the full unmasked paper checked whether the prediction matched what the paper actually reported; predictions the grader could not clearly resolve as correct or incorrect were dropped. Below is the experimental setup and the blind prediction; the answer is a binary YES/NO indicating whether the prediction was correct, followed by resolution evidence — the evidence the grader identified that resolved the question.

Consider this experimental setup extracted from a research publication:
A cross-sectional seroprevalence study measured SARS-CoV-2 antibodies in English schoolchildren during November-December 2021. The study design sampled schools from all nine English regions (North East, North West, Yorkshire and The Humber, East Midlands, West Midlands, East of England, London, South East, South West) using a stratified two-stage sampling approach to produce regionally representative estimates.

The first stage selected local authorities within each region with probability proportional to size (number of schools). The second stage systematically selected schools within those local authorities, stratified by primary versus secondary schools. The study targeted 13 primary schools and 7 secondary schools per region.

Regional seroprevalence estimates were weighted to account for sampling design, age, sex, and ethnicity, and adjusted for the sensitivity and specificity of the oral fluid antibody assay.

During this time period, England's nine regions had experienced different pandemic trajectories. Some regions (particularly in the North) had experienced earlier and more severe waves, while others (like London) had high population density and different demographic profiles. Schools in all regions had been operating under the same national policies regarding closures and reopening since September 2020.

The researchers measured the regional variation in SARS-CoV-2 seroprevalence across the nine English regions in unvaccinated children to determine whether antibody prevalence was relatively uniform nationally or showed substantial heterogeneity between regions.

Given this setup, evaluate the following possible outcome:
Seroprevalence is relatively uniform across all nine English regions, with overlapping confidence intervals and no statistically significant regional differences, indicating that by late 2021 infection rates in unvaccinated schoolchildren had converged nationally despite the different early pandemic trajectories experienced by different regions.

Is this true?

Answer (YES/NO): NO